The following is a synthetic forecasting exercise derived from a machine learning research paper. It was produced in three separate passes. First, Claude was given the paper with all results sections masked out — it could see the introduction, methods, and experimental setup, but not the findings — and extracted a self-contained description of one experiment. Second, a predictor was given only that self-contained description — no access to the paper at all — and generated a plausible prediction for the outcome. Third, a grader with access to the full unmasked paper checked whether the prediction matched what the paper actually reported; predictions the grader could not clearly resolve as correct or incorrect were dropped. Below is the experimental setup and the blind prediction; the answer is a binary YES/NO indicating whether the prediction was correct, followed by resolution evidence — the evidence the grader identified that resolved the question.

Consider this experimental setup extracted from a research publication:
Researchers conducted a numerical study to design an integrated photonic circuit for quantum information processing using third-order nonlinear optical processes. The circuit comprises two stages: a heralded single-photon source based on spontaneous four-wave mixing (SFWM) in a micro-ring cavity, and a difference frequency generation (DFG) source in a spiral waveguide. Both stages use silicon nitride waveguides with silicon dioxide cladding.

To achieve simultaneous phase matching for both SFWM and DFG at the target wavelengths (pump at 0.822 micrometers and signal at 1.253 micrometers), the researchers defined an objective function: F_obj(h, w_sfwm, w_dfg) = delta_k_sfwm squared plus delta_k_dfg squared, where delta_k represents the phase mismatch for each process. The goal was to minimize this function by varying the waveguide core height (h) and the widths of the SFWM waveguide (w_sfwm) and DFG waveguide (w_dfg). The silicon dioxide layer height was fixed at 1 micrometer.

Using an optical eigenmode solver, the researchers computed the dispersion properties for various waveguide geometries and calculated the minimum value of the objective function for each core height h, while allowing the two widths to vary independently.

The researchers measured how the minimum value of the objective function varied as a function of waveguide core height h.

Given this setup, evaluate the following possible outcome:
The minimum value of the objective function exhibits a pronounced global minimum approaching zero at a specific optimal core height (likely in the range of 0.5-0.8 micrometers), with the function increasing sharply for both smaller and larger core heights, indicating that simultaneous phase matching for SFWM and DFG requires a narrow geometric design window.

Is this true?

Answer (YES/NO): NO